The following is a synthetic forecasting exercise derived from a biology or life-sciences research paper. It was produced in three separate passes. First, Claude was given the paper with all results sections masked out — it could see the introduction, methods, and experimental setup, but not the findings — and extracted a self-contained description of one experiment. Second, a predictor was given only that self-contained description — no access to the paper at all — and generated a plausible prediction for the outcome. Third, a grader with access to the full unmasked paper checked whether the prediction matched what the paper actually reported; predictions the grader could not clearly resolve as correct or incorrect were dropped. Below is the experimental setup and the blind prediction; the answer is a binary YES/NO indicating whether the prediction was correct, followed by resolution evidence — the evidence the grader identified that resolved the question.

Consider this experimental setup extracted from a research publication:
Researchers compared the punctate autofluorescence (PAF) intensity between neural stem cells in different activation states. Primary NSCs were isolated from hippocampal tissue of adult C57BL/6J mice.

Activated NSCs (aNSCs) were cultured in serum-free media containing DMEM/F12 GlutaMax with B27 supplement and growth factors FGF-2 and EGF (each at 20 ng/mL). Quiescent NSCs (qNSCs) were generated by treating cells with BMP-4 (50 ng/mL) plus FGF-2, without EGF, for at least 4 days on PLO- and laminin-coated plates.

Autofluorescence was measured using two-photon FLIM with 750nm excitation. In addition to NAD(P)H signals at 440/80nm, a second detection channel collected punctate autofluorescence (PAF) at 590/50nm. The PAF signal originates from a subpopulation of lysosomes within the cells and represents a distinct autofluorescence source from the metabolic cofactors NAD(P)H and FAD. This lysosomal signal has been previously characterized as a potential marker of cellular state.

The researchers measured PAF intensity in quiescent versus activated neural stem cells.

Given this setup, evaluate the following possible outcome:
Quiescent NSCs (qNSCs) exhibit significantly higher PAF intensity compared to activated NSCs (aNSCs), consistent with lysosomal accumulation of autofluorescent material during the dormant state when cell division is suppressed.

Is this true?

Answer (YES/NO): YES